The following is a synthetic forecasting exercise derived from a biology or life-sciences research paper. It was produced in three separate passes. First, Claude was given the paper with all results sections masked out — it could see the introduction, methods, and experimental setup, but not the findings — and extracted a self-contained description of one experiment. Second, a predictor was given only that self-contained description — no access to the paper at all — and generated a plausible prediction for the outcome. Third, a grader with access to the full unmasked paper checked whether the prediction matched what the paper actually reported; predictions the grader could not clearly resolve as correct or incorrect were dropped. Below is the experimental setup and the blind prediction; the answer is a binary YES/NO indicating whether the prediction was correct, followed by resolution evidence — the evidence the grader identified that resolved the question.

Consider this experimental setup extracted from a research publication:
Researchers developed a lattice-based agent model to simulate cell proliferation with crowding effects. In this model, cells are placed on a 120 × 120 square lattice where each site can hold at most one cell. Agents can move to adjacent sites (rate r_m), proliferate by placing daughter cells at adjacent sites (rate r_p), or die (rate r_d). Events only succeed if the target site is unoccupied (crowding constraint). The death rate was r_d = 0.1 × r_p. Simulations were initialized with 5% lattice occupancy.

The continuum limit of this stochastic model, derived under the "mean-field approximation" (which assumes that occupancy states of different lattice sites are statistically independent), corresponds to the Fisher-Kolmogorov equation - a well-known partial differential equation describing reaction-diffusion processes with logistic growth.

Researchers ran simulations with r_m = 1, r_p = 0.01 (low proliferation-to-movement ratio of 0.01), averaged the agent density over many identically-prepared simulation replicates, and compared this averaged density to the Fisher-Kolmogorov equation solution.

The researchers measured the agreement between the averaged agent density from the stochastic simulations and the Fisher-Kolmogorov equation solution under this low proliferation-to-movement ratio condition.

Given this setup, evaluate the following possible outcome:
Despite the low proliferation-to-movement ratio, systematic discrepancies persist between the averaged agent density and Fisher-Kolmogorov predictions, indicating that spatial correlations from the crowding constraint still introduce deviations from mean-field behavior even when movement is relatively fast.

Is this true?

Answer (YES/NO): NO